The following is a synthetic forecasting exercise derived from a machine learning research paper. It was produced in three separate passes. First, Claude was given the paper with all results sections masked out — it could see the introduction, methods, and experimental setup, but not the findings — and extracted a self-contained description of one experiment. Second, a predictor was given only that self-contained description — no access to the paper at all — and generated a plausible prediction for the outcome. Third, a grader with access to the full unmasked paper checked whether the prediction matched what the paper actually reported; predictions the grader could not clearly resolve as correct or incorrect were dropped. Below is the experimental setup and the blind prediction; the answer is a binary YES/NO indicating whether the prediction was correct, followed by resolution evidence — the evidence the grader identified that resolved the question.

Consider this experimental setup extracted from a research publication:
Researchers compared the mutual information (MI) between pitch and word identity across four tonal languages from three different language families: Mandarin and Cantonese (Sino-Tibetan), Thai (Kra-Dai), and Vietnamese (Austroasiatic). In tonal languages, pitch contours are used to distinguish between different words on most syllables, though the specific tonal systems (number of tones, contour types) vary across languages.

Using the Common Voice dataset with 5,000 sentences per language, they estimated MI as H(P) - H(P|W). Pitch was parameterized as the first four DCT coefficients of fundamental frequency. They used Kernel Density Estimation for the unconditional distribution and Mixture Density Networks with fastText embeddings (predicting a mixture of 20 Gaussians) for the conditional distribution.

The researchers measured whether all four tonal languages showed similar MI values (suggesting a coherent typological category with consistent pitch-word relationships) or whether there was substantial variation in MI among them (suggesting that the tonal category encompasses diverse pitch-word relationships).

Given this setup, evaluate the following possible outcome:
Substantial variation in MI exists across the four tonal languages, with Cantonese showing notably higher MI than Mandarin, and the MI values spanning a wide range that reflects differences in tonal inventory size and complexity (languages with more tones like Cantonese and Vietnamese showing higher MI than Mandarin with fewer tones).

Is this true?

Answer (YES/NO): NO